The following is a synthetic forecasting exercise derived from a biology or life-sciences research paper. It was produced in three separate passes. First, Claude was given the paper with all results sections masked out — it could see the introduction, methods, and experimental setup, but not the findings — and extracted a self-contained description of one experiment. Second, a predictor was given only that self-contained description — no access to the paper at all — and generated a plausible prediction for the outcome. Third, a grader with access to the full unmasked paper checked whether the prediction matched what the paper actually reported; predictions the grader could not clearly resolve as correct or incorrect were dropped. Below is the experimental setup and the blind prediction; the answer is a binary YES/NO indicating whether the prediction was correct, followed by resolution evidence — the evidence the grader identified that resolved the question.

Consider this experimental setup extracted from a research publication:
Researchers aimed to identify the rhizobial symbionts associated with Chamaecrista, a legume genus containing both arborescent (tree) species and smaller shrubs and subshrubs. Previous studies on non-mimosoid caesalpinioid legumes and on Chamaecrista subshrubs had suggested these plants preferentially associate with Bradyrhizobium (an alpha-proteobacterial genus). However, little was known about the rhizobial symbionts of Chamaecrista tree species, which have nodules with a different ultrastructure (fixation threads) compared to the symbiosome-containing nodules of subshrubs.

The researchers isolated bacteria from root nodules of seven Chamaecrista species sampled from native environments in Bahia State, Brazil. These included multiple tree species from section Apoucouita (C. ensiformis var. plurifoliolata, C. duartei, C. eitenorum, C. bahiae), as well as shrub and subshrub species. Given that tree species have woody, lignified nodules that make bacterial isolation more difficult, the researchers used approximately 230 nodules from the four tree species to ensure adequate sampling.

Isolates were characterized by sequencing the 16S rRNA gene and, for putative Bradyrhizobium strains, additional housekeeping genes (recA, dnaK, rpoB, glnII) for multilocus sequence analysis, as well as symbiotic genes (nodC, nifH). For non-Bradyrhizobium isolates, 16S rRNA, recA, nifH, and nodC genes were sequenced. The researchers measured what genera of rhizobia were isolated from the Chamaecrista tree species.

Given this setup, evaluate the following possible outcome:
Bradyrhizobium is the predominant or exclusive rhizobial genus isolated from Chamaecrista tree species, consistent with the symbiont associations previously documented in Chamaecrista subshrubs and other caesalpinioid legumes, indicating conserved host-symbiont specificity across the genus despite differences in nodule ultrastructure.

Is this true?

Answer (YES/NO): NO